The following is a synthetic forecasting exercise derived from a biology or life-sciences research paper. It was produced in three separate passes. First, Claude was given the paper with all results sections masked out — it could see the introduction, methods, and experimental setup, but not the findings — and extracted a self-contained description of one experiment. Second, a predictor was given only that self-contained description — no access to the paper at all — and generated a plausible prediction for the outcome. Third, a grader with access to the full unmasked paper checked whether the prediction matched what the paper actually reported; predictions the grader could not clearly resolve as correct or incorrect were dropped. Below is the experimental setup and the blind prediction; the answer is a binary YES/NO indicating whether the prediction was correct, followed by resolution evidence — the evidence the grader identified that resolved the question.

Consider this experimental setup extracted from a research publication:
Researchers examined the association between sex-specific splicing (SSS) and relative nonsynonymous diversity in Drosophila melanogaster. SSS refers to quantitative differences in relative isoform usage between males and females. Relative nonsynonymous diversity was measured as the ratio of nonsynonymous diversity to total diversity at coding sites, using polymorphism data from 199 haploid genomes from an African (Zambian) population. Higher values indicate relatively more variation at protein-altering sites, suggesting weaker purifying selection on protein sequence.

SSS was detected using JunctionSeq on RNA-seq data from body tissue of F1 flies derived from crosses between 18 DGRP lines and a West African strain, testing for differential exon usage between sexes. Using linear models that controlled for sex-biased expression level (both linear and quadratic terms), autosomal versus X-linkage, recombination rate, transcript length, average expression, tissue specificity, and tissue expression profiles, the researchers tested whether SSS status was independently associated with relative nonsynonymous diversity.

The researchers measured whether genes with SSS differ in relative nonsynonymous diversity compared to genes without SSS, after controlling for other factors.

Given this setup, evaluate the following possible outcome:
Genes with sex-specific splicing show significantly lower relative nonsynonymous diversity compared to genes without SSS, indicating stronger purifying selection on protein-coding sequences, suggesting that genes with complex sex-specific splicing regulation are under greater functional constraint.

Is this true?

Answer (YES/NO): NO